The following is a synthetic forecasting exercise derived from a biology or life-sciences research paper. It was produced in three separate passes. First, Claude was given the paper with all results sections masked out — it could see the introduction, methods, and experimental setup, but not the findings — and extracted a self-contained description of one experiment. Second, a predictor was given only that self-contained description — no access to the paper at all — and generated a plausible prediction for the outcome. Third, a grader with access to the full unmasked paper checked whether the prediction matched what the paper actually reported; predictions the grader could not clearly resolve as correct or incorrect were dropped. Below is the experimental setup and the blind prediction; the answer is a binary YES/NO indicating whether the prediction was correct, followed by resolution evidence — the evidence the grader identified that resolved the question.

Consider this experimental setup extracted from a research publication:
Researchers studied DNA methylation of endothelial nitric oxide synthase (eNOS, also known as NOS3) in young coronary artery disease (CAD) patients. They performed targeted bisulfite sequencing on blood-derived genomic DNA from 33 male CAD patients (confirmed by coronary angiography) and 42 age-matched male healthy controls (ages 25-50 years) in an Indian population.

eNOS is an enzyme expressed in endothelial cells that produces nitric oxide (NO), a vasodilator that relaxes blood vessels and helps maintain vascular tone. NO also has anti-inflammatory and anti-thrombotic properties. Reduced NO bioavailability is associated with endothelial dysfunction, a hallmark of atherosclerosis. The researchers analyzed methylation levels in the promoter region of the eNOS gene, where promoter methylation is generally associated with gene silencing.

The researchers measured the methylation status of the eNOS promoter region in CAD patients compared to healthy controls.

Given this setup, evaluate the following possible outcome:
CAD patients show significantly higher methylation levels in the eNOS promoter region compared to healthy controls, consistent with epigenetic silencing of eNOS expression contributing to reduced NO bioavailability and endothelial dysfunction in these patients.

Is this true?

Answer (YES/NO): YES